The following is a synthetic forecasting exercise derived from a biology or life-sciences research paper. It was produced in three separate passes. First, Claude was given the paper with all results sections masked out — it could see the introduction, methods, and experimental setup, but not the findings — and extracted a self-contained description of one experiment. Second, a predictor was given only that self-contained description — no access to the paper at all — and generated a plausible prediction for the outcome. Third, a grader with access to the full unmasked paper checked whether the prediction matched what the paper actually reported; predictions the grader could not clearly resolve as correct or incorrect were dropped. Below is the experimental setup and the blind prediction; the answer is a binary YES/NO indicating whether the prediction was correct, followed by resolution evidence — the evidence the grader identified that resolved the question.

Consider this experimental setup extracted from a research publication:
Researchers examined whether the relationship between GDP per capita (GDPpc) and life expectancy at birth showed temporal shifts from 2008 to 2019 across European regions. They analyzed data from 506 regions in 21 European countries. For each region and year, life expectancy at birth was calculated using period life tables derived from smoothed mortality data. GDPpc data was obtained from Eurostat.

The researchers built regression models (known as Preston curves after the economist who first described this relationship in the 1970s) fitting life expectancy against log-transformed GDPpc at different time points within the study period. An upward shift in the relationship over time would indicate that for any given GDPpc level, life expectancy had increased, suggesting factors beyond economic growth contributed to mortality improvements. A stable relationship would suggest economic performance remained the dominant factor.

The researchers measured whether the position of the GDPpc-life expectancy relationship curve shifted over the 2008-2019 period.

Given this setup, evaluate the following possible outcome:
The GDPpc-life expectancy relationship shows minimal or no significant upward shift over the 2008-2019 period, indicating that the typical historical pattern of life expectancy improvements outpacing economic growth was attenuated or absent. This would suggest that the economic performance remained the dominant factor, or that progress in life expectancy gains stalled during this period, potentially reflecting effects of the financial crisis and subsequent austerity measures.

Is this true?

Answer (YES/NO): NO